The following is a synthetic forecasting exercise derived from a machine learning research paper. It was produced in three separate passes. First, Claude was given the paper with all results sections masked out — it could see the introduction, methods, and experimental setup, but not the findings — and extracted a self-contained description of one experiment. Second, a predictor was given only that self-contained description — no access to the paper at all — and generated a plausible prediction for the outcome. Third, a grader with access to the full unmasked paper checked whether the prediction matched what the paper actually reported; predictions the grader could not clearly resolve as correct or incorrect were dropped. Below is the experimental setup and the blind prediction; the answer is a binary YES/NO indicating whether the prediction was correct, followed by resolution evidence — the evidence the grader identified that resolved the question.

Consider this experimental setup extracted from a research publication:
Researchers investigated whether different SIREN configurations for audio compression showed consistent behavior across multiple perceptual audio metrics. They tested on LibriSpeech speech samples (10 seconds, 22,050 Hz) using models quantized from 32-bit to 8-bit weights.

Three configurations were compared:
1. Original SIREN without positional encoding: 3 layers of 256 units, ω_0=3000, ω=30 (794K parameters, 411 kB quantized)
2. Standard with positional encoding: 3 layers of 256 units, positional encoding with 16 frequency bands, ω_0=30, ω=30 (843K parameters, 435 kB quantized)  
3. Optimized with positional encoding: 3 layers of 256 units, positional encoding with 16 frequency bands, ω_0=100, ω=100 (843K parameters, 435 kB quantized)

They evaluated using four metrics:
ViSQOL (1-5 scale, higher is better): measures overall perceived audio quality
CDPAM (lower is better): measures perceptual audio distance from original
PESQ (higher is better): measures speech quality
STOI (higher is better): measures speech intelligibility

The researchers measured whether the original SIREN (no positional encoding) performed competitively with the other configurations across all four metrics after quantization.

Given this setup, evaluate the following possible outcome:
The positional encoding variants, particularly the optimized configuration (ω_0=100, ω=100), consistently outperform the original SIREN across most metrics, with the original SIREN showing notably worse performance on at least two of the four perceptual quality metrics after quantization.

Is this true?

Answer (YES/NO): YES